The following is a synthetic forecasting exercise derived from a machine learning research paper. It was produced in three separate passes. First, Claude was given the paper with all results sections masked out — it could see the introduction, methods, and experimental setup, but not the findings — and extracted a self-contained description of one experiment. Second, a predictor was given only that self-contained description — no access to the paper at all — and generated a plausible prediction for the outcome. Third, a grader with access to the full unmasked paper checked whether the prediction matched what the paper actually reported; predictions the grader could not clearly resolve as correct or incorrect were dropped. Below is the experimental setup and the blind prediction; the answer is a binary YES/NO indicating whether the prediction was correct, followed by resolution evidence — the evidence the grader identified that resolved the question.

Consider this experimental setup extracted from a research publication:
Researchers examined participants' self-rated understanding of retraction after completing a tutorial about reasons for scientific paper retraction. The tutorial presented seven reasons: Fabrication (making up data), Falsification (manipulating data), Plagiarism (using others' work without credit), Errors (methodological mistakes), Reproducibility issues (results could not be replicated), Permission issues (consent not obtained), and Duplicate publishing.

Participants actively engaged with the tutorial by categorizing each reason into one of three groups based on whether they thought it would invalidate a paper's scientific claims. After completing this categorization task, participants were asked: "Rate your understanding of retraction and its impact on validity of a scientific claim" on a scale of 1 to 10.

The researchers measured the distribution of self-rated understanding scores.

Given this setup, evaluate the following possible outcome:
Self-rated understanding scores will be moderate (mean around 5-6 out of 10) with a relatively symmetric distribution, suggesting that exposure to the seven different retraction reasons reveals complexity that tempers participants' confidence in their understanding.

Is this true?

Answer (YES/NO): NO